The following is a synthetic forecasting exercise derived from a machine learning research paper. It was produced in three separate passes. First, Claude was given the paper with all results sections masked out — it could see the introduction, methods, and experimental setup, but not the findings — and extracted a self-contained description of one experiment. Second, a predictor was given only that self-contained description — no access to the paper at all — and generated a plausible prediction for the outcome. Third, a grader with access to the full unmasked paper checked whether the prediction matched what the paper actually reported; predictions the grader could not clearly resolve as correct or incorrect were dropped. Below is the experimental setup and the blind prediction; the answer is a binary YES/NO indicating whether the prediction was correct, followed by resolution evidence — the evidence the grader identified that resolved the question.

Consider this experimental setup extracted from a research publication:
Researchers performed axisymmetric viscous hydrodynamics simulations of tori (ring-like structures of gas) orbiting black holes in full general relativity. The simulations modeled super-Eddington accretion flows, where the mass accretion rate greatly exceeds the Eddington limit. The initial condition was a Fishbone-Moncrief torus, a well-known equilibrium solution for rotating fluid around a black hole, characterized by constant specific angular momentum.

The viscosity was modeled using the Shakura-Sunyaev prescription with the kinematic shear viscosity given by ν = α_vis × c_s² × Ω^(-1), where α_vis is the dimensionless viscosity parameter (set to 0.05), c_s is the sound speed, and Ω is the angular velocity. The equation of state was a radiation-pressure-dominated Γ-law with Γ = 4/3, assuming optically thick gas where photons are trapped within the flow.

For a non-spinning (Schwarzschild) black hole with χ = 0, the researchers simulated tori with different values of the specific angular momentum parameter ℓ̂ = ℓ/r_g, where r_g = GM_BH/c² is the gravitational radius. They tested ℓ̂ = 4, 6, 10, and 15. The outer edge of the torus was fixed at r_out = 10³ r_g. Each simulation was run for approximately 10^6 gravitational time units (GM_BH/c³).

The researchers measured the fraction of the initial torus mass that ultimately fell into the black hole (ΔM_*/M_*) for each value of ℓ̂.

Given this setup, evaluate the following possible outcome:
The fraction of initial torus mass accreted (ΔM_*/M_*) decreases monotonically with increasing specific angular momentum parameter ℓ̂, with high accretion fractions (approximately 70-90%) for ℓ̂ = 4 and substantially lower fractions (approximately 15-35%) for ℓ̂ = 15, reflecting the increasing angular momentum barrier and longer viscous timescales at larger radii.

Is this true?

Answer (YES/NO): NO